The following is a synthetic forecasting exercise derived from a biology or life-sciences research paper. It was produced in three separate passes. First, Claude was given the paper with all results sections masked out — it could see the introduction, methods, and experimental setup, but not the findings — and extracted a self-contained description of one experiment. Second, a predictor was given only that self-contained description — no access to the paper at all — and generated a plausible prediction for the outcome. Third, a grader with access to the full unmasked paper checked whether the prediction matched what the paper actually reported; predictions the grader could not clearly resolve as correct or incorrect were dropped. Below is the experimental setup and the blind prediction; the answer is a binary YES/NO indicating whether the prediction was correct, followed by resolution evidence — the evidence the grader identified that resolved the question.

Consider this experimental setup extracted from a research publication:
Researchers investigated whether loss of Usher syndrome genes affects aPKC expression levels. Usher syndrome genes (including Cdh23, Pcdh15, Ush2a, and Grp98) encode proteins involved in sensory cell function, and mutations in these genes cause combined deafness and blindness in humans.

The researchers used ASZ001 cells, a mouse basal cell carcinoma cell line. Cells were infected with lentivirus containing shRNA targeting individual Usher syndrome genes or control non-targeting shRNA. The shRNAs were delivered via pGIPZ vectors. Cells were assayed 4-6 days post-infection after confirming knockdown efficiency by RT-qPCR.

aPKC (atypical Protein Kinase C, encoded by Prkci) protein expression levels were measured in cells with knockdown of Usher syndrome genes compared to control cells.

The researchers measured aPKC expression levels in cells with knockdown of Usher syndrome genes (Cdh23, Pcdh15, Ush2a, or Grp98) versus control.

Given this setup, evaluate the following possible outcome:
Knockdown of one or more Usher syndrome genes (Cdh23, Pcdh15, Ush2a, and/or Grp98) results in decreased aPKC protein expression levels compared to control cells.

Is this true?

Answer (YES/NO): NO